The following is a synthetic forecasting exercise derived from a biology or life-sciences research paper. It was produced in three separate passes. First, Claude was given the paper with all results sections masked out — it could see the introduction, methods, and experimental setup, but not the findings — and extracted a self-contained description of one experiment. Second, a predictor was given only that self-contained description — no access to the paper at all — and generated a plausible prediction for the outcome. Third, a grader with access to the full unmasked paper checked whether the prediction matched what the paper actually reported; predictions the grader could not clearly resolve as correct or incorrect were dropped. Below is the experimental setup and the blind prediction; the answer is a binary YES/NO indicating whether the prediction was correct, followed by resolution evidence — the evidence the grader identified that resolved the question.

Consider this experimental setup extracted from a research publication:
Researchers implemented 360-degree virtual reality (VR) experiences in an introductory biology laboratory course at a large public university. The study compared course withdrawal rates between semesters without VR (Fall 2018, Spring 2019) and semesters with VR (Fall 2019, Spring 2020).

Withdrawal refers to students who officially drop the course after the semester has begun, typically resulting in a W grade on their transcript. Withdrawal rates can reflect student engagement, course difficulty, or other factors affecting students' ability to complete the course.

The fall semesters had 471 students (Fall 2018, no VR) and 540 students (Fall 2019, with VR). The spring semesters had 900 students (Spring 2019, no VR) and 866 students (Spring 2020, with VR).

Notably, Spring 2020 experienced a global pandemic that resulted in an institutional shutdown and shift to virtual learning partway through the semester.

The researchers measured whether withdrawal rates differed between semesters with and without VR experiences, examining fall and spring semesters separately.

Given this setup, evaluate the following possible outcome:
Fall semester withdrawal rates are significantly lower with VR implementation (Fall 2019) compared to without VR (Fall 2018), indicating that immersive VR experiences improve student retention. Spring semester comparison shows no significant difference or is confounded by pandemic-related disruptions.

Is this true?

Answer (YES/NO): NO